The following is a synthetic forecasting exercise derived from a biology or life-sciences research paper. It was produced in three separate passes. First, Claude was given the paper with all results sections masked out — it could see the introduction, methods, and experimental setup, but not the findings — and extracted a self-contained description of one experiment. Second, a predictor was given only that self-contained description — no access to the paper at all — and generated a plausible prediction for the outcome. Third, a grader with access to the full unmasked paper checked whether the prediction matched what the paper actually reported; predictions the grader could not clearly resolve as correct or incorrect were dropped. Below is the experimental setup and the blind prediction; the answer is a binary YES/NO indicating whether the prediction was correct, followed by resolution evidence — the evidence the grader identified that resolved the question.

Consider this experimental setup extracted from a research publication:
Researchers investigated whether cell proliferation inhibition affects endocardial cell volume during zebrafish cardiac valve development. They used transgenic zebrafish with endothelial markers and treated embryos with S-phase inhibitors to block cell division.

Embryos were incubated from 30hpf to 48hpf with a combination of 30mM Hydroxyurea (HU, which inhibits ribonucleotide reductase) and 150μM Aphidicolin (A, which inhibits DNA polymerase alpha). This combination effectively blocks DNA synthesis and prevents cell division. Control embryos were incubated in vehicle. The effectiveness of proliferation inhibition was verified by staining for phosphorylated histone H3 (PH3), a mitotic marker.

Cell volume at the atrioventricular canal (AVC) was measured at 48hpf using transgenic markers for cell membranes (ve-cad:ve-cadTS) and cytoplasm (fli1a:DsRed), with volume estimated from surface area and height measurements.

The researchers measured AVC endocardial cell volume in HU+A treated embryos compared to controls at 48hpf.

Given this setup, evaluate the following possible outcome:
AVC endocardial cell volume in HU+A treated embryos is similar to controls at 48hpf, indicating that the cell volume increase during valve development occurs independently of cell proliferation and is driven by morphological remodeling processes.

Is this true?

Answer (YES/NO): NO